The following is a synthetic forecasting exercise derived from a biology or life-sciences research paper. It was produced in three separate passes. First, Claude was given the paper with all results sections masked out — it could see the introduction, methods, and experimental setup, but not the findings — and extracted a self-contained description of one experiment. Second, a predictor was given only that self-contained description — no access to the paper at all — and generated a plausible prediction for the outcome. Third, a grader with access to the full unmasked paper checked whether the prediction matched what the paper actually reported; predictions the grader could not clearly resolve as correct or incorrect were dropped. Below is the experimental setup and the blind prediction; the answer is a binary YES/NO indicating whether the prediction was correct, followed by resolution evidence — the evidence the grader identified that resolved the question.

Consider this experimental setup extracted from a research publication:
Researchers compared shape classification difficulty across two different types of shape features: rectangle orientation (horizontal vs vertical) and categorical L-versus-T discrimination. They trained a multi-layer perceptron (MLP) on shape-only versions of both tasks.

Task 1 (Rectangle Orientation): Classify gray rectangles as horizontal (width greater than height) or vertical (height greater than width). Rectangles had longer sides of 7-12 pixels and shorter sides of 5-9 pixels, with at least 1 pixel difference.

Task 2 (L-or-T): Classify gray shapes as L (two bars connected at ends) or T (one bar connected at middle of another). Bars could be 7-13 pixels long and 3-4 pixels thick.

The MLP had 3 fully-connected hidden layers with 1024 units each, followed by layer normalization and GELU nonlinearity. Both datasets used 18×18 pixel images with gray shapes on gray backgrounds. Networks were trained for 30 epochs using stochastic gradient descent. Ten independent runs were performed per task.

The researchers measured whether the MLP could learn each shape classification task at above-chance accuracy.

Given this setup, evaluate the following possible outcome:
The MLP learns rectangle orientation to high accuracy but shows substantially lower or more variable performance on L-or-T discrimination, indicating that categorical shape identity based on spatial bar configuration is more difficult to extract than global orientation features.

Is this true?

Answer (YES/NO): NO